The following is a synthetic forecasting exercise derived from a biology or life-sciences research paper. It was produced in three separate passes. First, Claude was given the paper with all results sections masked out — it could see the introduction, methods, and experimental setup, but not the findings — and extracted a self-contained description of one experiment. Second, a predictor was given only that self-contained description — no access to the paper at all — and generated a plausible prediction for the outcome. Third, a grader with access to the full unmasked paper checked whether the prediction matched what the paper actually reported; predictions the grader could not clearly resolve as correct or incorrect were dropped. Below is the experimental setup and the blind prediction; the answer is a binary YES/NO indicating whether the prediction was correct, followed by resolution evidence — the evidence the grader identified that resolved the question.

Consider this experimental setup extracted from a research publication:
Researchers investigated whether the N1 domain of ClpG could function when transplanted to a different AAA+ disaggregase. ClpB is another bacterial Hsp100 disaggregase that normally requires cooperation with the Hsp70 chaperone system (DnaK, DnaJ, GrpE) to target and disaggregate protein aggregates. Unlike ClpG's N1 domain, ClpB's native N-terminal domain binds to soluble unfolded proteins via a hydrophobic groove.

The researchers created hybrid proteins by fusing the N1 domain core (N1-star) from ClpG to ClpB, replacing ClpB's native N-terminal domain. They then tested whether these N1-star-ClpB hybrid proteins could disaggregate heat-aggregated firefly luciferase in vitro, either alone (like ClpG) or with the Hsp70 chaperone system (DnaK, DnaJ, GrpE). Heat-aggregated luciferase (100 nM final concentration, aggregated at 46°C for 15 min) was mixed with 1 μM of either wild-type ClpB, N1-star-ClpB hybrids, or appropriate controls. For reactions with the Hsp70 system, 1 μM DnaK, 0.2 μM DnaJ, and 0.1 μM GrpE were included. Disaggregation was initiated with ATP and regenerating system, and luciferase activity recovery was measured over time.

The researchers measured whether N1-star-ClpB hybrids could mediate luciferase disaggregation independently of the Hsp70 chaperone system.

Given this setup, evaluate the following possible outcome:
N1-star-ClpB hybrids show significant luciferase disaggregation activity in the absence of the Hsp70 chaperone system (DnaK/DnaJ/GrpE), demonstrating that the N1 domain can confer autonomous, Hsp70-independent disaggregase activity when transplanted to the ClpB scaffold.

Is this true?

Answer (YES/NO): YES